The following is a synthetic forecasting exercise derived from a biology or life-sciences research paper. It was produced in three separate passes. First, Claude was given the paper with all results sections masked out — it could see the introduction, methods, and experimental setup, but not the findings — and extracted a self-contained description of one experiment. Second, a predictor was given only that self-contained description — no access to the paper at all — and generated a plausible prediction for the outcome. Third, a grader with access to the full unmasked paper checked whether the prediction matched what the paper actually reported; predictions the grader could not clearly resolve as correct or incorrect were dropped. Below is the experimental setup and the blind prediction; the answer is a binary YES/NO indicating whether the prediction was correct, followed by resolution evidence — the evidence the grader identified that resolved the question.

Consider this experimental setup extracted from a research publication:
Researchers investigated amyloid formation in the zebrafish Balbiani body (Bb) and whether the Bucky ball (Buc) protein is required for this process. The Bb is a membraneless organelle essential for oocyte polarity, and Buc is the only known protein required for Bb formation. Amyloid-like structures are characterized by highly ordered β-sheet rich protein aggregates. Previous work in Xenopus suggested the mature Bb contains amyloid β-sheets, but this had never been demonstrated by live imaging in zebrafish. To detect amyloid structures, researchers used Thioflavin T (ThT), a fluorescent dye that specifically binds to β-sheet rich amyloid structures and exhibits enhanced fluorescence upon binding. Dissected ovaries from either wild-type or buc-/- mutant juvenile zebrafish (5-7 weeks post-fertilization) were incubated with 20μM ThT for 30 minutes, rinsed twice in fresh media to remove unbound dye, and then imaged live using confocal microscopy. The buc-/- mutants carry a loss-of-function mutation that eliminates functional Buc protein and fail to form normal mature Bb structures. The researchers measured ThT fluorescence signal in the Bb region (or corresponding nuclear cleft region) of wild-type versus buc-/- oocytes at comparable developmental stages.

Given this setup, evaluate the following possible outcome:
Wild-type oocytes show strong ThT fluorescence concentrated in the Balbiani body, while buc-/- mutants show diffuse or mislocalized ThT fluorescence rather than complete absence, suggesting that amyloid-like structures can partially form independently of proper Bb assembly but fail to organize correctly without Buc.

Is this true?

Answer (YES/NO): NO